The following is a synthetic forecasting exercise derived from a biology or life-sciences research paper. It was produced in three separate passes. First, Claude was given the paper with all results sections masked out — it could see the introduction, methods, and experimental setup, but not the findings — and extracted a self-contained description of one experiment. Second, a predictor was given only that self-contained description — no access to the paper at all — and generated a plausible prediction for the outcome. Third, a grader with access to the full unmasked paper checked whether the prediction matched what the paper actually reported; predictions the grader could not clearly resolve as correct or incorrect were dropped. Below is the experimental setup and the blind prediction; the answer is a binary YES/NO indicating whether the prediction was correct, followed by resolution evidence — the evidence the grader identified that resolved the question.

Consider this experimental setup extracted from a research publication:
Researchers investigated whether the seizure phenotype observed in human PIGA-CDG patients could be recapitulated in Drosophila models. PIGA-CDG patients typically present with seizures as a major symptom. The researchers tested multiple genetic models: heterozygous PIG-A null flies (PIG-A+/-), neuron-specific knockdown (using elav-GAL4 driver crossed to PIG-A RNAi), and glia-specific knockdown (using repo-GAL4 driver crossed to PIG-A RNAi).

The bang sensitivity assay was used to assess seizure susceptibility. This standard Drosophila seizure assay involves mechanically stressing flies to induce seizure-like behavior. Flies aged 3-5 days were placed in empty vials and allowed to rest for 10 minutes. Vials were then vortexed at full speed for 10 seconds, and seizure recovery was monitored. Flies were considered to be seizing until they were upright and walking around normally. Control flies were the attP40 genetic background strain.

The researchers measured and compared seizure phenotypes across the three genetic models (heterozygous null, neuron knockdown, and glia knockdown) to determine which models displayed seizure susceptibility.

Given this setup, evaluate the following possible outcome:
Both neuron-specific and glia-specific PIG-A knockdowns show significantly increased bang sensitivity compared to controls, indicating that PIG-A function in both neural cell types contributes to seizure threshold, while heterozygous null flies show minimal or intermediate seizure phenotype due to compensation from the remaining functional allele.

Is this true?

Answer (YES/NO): NO